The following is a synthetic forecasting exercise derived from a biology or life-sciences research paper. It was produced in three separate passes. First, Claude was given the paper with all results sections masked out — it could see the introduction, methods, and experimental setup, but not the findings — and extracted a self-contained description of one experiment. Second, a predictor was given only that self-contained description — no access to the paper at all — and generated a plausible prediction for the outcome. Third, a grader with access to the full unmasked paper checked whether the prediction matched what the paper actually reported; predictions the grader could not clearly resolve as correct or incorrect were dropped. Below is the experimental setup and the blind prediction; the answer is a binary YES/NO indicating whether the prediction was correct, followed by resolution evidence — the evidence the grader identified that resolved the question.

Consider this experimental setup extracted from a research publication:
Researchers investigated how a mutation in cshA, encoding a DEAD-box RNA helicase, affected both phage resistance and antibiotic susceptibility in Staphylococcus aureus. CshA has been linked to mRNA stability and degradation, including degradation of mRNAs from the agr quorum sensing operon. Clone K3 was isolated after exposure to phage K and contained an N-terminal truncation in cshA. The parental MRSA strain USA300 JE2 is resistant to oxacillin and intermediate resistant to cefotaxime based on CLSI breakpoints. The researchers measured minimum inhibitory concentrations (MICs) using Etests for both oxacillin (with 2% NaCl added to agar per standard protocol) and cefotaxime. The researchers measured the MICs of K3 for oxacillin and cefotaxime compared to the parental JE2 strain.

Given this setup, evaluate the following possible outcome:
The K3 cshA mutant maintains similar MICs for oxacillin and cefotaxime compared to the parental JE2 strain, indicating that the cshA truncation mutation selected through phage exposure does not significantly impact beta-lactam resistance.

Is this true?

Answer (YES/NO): NO